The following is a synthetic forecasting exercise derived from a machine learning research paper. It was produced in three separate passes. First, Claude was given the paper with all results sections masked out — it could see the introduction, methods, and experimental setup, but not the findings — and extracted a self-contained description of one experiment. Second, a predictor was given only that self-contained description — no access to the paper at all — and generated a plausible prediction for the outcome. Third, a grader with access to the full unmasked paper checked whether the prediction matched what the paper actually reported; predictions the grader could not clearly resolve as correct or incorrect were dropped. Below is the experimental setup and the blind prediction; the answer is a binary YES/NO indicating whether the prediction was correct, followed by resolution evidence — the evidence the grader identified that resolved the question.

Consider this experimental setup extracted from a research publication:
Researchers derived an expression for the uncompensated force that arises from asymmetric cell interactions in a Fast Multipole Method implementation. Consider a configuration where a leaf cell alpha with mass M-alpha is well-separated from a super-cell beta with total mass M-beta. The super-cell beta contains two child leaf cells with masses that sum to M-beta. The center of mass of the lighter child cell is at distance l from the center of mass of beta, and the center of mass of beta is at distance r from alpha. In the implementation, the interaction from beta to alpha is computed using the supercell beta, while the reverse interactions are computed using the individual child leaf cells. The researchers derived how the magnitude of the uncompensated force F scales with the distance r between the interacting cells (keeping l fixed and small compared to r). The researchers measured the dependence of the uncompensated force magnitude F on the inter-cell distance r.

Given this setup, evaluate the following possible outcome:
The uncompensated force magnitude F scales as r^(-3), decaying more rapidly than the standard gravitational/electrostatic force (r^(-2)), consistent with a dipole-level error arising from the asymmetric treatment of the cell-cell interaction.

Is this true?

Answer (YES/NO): NO